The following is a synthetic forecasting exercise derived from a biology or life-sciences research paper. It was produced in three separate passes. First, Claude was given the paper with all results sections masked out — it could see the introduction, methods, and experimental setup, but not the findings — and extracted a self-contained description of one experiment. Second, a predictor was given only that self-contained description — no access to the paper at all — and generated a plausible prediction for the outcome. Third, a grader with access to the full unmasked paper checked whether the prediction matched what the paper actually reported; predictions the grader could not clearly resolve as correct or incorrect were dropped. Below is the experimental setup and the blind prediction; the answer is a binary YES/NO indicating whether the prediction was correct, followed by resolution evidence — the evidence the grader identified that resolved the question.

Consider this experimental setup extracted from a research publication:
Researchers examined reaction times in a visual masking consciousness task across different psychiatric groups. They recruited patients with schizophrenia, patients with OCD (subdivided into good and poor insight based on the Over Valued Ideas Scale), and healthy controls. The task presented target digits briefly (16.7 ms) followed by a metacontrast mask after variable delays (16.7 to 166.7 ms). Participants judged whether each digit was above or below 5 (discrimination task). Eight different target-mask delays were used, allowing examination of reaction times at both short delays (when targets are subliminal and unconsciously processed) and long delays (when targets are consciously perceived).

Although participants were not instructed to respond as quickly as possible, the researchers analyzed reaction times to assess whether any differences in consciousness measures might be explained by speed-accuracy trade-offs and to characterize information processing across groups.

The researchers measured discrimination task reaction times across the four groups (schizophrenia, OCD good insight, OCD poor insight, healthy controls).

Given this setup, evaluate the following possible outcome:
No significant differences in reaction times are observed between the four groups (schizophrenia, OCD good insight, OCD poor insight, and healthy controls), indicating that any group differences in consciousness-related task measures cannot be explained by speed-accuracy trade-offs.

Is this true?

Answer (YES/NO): NO